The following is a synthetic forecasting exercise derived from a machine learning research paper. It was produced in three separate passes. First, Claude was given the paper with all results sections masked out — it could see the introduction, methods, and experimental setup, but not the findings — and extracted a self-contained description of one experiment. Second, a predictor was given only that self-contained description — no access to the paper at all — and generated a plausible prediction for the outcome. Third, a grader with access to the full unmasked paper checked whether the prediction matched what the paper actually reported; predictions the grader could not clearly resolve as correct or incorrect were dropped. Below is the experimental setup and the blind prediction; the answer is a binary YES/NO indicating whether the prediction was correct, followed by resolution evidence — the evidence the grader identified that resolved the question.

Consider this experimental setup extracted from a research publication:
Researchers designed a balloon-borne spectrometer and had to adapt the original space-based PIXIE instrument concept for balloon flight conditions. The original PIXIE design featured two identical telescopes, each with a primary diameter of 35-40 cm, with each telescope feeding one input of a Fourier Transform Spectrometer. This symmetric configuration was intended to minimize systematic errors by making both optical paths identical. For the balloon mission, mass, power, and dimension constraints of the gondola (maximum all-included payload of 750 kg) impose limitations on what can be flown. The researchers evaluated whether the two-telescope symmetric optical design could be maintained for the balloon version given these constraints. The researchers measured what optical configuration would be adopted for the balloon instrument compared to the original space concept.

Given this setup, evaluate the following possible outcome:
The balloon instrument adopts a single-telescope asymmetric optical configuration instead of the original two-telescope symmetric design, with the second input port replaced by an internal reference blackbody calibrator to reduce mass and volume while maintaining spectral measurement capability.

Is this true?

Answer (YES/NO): YES